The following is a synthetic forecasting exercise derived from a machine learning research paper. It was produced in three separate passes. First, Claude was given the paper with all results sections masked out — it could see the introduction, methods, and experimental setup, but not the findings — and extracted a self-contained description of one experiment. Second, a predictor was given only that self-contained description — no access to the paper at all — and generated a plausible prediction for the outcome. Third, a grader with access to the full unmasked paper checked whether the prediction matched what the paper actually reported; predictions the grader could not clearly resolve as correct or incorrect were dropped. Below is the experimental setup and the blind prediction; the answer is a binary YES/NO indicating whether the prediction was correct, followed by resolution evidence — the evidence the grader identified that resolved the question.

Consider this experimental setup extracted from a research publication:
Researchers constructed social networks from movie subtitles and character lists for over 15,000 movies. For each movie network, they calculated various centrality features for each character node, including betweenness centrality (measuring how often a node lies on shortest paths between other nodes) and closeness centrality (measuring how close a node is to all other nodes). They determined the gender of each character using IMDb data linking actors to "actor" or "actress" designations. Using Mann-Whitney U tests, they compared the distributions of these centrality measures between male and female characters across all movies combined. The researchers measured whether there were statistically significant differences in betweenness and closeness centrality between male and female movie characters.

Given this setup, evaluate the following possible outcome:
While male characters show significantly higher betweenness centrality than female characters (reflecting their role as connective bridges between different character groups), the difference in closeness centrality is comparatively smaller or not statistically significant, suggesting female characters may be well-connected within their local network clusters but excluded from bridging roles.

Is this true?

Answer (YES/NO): NO